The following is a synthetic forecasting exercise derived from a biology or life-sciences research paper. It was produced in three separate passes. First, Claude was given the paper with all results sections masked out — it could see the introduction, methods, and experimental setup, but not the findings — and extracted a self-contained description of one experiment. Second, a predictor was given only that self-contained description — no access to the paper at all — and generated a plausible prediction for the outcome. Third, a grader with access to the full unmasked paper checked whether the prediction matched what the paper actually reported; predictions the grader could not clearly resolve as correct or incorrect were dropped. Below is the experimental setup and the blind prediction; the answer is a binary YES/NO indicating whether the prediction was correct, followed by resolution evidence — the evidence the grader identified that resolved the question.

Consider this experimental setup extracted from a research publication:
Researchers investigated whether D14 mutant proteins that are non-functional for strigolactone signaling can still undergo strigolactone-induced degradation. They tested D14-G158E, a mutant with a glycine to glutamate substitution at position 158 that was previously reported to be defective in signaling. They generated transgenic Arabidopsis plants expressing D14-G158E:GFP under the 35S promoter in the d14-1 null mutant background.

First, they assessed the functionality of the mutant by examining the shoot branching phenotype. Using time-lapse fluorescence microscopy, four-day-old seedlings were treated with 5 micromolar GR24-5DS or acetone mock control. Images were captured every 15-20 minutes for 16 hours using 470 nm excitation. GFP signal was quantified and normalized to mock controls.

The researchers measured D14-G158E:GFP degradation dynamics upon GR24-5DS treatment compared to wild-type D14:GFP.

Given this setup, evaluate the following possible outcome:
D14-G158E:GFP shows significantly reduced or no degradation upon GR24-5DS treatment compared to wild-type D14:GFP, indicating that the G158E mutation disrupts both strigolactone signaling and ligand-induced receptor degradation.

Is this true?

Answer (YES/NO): NO